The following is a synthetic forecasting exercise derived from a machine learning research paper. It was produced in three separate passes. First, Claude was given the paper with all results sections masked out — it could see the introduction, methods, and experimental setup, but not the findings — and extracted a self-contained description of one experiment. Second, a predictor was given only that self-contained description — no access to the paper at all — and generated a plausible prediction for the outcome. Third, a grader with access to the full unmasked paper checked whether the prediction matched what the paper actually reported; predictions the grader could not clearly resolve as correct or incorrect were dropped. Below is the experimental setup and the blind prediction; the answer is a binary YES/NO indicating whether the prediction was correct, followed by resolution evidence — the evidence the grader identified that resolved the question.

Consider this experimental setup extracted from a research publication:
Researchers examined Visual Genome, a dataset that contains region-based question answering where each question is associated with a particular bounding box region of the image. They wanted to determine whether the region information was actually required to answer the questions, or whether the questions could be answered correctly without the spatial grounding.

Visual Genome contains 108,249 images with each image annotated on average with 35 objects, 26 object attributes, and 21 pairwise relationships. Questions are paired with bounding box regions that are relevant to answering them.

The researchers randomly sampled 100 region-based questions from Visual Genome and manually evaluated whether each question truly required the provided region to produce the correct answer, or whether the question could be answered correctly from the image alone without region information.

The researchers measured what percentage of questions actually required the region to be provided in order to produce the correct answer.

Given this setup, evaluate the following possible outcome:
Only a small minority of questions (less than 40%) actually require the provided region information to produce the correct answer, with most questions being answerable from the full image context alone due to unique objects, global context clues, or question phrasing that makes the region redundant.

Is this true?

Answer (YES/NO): YES